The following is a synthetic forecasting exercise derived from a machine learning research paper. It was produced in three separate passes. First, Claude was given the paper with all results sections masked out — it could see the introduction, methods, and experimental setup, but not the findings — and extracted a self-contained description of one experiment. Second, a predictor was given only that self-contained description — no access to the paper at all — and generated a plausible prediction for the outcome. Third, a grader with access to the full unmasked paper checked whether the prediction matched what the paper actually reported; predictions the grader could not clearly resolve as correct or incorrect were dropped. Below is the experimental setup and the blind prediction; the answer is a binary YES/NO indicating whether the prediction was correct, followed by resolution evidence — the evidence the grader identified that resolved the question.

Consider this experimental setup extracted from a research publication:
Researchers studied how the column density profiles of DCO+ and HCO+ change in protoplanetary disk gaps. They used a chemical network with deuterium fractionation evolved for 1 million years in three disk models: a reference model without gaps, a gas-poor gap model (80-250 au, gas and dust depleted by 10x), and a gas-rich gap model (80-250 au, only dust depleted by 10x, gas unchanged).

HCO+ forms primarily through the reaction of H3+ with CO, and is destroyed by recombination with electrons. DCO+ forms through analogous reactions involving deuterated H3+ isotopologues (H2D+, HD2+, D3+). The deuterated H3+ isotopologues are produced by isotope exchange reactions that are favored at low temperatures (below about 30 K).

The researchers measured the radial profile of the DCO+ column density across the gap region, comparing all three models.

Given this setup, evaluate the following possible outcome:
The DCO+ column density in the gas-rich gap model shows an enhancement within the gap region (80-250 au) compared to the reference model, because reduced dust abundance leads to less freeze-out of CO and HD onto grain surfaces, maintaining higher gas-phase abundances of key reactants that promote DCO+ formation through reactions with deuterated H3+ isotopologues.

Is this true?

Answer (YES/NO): YES